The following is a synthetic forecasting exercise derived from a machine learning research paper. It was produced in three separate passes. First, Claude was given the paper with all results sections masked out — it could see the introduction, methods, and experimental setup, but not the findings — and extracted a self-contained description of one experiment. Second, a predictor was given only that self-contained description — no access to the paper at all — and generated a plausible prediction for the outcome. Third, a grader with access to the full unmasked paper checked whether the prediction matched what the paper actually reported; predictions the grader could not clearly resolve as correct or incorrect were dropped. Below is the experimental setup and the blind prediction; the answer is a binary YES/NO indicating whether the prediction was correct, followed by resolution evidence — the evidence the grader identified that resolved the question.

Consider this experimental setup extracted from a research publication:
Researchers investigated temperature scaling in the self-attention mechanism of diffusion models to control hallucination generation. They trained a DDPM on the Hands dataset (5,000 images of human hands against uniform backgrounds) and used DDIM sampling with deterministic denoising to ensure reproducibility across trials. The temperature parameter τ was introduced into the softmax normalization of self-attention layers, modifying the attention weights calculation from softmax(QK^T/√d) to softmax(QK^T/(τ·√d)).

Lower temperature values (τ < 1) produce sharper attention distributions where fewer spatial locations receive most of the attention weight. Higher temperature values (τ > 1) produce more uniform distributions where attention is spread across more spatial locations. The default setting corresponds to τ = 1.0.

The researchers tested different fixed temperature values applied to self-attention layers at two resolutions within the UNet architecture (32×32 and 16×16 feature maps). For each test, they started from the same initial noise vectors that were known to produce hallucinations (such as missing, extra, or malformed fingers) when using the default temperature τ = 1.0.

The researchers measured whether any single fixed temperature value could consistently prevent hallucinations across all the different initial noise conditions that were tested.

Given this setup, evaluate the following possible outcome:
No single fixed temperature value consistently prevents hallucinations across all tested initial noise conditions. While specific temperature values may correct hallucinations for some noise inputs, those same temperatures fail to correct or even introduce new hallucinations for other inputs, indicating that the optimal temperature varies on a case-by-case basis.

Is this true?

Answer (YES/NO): YES